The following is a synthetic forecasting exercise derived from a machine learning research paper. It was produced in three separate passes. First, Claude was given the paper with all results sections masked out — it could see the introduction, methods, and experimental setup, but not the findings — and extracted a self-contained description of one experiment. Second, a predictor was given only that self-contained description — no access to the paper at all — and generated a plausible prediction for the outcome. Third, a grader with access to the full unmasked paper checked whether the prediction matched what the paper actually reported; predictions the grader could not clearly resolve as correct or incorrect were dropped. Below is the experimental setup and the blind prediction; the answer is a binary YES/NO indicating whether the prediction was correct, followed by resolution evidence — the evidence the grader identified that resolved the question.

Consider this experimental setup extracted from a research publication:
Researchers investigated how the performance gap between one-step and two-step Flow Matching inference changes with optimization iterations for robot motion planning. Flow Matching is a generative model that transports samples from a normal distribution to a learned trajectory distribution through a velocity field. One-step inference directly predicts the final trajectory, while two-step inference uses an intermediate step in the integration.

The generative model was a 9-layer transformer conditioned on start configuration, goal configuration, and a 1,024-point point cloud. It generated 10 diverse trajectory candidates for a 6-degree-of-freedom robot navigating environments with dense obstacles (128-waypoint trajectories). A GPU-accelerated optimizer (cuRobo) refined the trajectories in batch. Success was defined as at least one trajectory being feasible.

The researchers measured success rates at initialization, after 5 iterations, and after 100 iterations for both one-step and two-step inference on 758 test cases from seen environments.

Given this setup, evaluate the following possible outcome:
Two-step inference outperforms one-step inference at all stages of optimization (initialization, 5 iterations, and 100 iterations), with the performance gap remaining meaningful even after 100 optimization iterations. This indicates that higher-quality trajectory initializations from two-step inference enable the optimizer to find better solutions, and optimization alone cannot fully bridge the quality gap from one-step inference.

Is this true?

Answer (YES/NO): NO